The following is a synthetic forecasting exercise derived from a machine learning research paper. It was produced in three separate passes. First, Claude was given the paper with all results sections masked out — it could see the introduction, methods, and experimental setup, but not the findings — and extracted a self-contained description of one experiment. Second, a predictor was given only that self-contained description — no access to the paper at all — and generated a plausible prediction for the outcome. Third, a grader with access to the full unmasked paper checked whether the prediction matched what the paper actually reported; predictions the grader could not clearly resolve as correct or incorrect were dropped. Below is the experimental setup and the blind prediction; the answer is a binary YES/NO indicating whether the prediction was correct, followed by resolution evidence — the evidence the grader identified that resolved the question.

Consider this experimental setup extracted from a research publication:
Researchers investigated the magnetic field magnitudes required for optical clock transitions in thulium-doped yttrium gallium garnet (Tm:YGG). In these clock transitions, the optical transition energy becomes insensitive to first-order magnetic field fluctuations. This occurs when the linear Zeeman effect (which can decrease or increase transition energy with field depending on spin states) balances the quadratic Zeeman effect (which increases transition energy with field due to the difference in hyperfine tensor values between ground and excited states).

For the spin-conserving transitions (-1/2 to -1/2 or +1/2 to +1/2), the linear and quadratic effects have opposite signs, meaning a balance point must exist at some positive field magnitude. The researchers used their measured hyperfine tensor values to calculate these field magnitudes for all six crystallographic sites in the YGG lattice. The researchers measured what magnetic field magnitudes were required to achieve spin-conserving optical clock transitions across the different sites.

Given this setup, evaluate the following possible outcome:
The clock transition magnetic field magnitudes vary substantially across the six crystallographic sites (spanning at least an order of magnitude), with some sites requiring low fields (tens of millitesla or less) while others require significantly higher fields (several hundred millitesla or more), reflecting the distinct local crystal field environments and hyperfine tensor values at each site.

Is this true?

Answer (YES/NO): NO